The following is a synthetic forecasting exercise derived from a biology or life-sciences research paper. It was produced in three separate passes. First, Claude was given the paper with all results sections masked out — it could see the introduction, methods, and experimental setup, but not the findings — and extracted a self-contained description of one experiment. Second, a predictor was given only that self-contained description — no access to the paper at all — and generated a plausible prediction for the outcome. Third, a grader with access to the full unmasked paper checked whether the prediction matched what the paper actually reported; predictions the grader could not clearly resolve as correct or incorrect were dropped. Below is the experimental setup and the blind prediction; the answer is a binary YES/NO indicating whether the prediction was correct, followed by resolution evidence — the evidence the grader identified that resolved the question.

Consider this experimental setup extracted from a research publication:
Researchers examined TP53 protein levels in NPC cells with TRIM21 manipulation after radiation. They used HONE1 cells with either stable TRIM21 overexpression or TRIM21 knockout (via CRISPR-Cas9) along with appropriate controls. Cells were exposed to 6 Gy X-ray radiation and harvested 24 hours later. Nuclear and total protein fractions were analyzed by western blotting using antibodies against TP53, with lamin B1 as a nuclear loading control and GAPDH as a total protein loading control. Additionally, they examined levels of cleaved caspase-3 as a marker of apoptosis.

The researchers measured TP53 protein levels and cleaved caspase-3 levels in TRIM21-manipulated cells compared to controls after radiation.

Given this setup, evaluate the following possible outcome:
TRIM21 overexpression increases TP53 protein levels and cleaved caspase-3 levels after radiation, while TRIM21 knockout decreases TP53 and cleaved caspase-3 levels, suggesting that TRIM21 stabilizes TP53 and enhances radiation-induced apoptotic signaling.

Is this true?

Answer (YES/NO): NO